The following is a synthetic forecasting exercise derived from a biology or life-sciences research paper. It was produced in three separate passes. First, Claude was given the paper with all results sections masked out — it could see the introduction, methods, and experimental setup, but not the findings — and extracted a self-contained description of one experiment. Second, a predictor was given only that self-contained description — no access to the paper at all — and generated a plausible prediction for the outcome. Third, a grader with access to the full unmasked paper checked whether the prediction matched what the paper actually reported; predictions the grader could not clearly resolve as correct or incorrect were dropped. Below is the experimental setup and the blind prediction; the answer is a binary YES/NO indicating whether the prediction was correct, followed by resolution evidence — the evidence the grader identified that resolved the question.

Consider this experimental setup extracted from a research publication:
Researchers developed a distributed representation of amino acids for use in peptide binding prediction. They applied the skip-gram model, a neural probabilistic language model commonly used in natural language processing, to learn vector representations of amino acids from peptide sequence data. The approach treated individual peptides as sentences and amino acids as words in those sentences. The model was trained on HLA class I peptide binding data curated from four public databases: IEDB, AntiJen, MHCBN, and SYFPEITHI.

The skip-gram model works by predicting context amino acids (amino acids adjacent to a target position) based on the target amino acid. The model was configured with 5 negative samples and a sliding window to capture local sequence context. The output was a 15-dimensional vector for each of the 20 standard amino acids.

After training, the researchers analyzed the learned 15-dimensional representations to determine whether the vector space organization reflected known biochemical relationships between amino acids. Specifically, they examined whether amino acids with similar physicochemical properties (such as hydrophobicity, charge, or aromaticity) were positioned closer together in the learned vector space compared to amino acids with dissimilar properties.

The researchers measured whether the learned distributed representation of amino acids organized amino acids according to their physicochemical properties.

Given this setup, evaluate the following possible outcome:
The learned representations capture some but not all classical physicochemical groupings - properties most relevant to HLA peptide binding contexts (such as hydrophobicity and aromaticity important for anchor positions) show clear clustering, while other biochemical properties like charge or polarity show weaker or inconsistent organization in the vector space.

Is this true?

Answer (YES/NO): NO